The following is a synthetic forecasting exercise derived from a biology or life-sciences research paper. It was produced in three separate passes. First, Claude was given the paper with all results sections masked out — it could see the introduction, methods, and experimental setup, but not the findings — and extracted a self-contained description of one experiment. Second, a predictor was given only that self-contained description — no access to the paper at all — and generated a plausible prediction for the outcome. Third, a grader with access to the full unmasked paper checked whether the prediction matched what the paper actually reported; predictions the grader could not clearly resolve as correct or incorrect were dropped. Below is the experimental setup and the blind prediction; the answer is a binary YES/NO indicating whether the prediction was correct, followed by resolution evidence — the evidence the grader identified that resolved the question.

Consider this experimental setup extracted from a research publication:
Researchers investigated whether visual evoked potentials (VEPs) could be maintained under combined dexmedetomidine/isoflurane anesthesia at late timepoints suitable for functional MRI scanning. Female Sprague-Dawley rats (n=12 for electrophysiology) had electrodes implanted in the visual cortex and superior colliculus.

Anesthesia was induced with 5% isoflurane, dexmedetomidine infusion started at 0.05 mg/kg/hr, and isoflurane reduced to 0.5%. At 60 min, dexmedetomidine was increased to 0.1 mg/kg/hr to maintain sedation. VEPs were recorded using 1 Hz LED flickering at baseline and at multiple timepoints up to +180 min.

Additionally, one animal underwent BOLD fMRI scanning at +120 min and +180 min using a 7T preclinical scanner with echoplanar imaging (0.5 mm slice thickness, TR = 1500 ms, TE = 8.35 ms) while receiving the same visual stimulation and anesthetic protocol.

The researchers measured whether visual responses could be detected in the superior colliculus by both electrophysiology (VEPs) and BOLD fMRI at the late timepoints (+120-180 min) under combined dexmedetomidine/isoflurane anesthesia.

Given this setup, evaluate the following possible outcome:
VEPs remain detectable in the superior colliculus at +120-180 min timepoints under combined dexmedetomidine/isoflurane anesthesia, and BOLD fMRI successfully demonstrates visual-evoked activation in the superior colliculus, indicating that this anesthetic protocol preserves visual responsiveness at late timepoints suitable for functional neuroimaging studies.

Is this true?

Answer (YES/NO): YES